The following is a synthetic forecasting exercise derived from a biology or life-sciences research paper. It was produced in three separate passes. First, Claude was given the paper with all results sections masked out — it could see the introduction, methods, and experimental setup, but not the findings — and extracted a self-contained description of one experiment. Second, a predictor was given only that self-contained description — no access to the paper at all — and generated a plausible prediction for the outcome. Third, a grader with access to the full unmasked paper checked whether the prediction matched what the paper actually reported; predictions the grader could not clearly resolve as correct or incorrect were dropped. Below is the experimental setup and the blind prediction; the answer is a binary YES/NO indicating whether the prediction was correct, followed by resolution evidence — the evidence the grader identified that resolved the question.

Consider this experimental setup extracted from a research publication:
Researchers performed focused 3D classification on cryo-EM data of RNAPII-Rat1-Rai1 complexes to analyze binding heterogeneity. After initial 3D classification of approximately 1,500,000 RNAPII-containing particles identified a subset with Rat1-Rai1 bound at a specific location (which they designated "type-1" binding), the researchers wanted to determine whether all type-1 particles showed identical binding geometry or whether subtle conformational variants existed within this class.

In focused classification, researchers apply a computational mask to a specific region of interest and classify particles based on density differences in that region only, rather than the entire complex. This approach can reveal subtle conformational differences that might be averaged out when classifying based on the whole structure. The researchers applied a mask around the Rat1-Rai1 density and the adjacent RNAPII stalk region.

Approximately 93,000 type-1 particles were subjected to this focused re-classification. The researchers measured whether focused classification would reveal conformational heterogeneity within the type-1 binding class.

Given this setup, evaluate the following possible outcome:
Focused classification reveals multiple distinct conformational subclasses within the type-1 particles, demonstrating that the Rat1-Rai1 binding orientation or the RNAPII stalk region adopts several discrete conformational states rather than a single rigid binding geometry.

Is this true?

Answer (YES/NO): NO